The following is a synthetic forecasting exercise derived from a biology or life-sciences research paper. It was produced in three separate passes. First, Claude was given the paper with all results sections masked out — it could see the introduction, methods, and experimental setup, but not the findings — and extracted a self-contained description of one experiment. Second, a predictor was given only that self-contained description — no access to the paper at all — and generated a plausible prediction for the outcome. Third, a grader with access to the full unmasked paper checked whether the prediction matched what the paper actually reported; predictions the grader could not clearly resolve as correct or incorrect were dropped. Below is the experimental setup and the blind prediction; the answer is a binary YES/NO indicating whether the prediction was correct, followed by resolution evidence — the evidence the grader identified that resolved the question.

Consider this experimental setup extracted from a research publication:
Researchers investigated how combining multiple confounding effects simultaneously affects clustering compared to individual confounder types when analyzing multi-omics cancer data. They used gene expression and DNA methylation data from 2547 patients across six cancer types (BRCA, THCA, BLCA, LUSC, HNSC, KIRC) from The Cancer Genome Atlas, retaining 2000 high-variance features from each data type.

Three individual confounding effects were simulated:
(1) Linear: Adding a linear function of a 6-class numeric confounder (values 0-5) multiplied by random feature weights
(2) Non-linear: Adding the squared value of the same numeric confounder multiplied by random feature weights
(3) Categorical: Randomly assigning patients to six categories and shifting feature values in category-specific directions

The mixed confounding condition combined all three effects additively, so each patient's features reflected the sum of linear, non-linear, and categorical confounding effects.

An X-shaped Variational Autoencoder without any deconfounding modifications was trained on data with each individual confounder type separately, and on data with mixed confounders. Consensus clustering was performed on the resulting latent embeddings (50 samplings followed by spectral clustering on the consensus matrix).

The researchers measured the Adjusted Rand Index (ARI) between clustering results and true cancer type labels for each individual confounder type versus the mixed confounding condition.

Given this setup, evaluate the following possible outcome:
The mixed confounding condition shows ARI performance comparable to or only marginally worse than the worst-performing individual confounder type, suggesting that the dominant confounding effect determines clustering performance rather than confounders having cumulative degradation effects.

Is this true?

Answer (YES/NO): YES